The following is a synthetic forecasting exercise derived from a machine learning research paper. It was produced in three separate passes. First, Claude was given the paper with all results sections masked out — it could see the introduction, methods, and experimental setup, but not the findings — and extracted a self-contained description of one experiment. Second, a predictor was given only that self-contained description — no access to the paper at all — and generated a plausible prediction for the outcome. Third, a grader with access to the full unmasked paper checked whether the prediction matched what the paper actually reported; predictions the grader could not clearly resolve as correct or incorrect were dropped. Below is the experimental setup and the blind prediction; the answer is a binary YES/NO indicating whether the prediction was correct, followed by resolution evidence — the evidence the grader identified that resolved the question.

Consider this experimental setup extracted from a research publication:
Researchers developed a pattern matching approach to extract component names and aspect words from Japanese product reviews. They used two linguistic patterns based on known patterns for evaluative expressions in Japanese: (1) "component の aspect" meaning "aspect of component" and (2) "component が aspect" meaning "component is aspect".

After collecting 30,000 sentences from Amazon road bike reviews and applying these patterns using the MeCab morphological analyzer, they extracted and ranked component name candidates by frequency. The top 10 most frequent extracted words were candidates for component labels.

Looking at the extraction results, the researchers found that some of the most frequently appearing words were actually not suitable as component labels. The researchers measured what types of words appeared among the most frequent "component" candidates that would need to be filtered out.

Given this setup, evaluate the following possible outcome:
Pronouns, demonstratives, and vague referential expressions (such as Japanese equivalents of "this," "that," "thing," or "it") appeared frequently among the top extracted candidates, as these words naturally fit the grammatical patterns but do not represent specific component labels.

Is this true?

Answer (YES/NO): NO